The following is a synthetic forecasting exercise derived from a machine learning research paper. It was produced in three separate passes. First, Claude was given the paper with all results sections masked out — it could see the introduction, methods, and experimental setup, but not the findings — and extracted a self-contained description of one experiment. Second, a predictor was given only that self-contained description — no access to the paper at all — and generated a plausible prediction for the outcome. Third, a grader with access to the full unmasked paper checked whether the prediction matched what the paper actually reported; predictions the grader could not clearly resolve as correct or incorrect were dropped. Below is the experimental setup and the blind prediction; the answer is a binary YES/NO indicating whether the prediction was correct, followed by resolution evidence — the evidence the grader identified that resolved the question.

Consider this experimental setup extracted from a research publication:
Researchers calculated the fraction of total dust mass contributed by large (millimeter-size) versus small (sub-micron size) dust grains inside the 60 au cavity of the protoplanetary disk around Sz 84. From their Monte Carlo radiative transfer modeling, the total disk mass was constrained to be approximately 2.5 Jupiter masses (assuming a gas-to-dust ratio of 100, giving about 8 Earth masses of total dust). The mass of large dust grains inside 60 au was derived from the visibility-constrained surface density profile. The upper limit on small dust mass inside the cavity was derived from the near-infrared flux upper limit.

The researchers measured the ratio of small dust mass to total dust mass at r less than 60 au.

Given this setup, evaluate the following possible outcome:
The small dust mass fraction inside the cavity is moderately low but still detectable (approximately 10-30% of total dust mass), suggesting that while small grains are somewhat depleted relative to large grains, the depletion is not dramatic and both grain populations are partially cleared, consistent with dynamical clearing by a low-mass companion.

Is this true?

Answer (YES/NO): NO